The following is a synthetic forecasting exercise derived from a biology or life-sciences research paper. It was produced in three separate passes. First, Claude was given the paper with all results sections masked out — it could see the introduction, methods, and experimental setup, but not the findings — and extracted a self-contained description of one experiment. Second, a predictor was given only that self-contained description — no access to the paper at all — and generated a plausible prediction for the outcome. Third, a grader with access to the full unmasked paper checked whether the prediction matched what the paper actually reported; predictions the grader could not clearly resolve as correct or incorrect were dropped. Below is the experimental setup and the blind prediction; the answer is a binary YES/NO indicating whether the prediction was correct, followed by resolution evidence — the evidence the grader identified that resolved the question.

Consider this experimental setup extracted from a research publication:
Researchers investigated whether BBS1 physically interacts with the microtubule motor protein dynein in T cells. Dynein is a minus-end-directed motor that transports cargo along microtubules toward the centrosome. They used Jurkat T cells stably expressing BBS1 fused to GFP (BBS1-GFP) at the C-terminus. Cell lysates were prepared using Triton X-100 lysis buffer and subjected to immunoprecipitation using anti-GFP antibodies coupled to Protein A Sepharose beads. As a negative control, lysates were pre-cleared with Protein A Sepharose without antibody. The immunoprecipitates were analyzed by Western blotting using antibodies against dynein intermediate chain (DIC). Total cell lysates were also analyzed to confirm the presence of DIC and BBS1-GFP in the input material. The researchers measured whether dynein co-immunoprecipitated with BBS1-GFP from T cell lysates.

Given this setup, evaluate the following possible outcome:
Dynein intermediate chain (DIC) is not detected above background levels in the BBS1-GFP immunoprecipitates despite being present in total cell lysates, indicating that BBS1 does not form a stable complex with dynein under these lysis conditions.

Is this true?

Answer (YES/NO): NO